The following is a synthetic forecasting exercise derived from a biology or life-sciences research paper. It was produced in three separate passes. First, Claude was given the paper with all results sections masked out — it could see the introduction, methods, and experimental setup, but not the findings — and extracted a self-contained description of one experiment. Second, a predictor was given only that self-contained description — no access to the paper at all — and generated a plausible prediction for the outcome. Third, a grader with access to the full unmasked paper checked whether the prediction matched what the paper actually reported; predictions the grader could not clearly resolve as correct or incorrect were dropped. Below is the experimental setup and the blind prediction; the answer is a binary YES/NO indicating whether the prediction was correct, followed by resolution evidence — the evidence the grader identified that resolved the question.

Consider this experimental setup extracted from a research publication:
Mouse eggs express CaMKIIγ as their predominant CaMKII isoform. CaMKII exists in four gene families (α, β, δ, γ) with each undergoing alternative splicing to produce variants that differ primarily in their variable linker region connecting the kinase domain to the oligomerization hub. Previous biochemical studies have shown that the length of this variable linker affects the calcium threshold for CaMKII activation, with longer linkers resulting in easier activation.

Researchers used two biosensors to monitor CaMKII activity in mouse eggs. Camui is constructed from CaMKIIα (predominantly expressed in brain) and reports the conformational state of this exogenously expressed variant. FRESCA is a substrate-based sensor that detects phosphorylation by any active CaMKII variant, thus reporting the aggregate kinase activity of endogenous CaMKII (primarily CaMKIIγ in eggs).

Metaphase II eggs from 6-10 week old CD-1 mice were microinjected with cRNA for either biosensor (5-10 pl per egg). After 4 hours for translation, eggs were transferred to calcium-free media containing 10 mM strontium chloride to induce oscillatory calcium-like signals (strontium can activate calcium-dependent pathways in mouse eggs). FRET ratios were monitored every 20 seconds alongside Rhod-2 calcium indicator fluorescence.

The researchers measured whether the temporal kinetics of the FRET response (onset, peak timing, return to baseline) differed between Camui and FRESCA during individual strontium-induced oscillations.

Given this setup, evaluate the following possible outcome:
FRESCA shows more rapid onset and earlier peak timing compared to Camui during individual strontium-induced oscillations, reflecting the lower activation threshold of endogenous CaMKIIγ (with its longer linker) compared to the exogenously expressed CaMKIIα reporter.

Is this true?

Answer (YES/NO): YES